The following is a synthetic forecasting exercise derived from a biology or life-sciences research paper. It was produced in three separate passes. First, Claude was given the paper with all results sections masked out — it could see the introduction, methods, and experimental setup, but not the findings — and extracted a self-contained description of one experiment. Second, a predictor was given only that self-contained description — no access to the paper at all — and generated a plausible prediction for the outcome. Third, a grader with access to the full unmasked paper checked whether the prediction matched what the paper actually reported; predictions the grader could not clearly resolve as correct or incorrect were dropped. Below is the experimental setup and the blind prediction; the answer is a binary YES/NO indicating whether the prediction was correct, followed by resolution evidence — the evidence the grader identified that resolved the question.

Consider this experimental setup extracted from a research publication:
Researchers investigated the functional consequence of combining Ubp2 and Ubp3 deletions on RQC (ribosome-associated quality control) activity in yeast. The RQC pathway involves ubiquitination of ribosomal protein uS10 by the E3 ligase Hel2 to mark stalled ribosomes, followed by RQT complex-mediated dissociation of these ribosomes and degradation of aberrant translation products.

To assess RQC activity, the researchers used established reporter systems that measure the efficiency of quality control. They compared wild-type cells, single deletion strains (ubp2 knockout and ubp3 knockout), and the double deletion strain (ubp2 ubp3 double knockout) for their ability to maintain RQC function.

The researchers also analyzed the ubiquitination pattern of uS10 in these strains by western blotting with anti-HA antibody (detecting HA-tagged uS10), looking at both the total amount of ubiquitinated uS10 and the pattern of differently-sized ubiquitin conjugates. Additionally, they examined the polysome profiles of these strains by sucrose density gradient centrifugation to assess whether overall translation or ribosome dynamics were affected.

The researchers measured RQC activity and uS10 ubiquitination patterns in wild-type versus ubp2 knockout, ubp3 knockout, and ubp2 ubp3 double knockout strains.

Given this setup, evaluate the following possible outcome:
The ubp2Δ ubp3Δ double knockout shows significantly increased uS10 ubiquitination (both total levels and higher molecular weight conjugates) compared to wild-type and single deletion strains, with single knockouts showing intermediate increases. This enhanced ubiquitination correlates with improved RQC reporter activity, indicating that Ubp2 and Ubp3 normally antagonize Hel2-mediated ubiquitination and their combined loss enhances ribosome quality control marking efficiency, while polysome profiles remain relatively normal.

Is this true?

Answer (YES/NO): NO